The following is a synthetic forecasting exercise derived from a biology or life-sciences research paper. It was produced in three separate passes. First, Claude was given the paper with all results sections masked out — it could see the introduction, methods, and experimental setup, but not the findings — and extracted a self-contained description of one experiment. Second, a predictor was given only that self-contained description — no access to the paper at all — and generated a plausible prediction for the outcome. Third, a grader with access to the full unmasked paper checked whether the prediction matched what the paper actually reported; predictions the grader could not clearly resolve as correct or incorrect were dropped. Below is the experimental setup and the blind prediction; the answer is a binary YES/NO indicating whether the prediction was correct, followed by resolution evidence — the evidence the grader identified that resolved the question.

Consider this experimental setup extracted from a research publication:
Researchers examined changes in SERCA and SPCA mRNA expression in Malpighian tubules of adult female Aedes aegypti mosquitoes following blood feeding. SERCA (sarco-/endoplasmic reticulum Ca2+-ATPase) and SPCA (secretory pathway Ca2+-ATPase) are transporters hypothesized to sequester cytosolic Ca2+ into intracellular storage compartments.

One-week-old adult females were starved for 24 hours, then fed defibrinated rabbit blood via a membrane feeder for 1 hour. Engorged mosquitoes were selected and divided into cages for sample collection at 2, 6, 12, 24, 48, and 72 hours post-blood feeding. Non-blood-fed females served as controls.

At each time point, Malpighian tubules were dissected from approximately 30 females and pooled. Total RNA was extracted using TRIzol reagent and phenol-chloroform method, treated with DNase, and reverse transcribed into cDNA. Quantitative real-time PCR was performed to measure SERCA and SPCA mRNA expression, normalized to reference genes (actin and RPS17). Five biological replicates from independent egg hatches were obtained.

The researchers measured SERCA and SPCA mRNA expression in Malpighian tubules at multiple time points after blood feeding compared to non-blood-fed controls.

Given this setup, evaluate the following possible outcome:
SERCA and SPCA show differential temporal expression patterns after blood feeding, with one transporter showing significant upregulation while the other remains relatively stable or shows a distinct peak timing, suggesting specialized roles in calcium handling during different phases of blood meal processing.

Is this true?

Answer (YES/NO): NO